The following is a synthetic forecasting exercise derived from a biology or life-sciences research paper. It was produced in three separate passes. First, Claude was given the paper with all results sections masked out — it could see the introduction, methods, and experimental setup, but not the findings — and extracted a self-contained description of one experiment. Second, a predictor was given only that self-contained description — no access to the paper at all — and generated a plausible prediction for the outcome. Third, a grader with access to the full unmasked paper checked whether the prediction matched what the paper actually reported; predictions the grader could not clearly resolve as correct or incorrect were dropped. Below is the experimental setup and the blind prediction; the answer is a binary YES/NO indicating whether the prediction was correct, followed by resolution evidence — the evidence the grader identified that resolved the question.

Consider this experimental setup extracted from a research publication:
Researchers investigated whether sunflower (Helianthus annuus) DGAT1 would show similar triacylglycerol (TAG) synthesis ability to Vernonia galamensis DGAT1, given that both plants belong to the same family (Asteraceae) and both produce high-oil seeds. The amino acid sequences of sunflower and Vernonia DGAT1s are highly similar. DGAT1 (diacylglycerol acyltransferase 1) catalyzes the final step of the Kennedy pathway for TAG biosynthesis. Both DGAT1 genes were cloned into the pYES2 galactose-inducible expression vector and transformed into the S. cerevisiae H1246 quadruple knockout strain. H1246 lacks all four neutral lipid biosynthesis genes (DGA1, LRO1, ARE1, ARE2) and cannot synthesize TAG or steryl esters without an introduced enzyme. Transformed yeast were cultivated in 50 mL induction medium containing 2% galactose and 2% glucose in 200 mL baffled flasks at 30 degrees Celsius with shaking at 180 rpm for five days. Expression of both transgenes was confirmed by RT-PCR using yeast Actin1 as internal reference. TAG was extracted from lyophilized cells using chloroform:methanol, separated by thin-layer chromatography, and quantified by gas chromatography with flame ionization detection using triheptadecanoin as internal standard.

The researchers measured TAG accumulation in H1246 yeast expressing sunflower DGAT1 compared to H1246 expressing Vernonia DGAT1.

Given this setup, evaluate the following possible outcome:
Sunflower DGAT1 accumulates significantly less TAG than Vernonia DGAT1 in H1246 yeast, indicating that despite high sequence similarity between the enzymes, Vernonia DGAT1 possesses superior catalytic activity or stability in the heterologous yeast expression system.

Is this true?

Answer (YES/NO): NO